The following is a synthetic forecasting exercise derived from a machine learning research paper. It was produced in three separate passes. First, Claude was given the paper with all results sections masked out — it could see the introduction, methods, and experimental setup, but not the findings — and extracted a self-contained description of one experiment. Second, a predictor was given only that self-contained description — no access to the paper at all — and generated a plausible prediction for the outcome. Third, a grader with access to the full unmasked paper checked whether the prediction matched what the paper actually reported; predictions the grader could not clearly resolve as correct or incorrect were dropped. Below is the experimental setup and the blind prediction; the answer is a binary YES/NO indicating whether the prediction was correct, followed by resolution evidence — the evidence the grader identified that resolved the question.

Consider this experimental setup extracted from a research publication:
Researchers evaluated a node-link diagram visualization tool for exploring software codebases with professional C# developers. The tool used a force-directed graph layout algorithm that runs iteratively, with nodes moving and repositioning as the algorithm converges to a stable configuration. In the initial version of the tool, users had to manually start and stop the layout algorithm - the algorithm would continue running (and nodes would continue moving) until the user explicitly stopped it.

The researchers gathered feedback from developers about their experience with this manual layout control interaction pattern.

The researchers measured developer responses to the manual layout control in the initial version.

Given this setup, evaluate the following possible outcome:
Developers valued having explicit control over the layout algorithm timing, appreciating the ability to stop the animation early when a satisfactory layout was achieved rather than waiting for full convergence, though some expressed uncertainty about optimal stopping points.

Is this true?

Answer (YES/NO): NO